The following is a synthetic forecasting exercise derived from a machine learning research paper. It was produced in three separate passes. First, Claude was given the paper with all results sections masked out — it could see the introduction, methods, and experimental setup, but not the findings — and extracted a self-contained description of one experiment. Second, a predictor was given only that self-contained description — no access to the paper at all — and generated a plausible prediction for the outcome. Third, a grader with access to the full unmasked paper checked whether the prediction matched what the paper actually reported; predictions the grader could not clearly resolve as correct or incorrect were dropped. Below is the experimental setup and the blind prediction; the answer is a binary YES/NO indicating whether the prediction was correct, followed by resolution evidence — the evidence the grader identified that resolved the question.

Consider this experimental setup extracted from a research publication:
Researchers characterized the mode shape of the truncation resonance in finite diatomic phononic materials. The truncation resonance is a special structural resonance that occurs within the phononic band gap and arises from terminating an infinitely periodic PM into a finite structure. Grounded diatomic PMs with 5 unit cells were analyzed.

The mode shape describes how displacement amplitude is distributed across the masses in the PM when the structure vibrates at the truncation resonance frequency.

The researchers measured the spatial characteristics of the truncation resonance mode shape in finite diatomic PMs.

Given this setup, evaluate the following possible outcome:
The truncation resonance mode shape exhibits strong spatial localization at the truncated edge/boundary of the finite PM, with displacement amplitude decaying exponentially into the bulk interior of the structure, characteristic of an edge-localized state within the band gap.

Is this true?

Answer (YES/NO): YES